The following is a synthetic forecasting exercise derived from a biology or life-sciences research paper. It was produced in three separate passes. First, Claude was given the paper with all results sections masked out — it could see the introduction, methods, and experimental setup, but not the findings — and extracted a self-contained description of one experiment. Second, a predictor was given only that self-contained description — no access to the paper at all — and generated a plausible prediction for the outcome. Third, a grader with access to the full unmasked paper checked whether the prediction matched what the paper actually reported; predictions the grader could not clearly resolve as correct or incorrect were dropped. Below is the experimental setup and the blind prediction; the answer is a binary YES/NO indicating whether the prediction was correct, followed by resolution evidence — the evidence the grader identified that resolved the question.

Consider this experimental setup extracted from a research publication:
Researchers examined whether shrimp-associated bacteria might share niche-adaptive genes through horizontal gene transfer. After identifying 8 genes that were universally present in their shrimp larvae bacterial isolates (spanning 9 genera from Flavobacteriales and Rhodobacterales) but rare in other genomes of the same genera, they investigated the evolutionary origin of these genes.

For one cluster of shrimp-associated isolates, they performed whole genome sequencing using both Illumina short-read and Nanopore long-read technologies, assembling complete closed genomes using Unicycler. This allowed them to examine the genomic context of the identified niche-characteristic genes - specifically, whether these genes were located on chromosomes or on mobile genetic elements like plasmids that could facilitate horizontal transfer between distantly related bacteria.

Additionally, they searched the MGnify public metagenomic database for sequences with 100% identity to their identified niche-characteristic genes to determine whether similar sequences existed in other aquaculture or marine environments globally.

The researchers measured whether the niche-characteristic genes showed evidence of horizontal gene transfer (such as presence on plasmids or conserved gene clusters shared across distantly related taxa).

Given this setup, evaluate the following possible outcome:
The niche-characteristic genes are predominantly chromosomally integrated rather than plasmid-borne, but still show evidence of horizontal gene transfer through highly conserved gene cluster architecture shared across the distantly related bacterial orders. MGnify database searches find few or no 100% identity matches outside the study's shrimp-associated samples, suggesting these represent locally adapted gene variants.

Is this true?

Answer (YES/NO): NO